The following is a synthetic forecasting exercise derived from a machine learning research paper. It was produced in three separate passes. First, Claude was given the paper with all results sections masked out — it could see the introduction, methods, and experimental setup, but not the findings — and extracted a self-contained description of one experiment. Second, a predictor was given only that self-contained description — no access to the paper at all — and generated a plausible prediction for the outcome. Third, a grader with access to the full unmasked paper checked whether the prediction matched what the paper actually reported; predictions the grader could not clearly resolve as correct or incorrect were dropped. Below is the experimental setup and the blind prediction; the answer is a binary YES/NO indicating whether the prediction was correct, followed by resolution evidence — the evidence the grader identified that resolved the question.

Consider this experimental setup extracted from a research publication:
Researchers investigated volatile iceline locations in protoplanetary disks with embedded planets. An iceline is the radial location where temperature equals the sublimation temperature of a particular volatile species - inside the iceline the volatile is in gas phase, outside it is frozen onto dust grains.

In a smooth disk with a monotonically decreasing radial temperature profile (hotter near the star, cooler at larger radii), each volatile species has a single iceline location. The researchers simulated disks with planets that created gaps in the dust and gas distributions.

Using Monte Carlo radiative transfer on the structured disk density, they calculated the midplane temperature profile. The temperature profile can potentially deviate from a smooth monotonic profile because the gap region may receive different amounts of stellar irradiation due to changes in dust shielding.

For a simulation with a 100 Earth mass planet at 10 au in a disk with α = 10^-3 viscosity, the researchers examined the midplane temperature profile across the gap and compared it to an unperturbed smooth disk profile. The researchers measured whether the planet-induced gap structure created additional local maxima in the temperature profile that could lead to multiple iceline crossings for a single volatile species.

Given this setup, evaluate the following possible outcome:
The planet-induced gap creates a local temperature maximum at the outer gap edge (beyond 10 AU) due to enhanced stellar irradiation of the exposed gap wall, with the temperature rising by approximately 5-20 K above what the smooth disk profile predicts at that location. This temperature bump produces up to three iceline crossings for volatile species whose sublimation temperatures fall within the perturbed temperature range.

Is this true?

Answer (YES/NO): NO